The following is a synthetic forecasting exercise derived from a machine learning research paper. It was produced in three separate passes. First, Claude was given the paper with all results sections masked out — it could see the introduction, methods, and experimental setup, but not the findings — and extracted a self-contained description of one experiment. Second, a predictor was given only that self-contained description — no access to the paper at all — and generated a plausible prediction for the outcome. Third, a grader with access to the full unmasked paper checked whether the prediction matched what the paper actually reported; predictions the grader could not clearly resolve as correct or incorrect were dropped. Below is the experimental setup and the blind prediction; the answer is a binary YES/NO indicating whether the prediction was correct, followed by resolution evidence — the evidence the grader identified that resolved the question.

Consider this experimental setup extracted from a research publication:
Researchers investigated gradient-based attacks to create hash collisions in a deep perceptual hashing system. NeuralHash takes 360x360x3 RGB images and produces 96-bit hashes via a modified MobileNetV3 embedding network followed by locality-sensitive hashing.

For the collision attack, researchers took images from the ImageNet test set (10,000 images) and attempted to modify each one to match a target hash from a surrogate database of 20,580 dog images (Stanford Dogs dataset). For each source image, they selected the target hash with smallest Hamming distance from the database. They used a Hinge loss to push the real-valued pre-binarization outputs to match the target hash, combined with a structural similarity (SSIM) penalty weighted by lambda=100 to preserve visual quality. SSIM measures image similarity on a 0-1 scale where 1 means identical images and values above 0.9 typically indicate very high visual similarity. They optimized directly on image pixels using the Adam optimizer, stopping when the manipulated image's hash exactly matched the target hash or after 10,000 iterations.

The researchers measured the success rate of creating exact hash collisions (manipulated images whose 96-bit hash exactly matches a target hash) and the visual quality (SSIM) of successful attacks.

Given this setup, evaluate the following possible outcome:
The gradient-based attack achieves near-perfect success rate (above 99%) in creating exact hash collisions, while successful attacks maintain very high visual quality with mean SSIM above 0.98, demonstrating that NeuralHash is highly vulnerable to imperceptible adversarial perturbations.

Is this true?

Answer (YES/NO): NO